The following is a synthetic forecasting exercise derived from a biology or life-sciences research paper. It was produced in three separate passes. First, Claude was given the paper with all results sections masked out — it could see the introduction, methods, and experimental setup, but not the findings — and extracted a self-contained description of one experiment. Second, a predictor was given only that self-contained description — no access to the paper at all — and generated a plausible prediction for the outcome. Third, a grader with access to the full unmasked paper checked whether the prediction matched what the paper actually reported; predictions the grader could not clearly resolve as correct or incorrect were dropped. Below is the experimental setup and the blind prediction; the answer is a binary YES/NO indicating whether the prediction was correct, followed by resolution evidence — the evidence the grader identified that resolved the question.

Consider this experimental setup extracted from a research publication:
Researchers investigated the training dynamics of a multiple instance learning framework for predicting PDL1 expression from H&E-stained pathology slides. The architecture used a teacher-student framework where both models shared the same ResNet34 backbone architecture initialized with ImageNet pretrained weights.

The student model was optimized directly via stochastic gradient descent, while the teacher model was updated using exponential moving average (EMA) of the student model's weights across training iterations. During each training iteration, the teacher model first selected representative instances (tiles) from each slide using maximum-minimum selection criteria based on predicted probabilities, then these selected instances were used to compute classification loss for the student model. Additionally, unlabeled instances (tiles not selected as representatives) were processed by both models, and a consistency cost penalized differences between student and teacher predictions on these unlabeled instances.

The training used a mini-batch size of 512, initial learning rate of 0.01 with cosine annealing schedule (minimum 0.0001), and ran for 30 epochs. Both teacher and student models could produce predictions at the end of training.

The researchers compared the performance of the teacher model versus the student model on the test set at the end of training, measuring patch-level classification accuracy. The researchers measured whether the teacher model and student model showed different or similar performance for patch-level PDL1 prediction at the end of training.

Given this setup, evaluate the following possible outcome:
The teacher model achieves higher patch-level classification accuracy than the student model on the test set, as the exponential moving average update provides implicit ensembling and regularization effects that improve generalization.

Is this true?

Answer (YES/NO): NO